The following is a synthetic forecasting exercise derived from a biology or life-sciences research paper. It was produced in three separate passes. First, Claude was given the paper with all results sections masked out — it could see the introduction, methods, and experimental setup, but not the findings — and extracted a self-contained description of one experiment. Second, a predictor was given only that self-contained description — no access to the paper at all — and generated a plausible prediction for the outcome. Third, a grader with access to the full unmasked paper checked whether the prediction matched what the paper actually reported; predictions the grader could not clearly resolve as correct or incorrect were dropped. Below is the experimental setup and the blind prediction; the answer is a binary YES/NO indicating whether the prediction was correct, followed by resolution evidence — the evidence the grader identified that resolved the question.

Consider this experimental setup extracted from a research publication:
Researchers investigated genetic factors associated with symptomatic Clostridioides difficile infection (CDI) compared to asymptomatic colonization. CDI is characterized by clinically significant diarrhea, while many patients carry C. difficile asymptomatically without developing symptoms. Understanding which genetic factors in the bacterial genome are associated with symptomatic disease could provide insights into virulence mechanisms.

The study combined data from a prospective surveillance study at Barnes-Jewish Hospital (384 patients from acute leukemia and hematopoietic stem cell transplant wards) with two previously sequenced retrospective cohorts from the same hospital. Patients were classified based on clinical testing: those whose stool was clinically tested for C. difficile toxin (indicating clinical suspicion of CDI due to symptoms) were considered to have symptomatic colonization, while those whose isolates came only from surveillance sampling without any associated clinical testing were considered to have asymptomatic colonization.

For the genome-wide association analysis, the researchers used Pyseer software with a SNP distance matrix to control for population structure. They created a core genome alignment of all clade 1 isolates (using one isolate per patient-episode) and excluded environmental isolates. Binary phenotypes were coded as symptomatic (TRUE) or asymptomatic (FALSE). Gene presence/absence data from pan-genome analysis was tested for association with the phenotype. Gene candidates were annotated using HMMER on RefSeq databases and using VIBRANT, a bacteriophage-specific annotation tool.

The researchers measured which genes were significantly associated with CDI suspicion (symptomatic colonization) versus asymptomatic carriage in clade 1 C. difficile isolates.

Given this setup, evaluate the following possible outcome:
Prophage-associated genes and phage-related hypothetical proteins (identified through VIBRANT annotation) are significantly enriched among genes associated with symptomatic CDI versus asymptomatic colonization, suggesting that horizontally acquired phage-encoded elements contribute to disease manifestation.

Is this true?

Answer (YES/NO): NO